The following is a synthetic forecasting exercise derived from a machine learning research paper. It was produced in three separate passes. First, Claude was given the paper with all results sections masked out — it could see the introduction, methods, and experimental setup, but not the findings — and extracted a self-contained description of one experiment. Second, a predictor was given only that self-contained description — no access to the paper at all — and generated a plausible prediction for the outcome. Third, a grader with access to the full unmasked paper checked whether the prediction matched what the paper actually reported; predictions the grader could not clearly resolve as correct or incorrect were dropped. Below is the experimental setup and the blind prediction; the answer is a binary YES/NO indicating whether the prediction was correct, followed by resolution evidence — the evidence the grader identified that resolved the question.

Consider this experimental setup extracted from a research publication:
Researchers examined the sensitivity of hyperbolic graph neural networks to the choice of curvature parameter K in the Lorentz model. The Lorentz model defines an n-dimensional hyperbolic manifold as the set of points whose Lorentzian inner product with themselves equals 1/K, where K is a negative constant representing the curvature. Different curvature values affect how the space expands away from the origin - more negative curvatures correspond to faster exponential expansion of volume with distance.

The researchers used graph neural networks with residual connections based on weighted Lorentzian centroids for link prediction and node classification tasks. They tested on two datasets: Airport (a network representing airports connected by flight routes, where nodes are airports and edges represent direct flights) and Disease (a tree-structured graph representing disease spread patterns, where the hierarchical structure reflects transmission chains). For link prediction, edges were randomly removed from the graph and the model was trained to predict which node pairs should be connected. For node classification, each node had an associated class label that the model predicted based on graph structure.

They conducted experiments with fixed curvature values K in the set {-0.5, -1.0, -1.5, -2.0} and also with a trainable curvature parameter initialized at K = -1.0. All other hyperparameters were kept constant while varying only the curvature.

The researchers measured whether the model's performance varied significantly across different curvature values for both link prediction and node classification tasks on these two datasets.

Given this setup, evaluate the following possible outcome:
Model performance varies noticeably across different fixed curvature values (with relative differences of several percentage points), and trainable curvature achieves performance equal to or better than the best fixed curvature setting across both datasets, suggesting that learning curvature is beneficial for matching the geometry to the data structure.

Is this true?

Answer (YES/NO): NO